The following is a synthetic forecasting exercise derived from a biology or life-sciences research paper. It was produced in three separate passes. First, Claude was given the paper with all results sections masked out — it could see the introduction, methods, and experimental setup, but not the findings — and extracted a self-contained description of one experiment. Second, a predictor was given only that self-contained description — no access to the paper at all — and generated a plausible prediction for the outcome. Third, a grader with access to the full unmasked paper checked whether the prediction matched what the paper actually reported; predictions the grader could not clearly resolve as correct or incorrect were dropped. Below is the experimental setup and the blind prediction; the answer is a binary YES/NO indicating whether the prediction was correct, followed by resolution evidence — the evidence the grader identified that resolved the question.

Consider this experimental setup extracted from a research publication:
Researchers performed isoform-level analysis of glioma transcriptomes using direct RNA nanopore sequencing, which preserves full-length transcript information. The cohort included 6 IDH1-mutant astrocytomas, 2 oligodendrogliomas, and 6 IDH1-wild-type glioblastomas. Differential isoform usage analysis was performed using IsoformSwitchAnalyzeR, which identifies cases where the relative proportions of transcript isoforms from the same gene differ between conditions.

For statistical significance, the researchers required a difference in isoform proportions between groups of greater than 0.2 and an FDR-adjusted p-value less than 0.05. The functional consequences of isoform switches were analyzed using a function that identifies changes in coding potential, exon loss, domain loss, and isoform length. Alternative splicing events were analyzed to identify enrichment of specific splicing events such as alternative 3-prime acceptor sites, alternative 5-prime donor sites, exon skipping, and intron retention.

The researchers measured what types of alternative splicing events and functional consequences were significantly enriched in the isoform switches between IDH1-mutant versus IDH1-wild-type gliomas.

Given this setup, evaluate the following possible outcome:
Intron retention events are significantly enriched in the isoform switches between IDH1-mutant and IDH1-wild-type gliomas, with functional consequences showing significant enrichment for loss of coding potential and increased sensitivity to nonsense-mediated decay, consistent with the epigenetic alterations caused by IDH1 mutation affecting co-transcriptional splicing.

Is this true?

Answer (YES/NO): NO